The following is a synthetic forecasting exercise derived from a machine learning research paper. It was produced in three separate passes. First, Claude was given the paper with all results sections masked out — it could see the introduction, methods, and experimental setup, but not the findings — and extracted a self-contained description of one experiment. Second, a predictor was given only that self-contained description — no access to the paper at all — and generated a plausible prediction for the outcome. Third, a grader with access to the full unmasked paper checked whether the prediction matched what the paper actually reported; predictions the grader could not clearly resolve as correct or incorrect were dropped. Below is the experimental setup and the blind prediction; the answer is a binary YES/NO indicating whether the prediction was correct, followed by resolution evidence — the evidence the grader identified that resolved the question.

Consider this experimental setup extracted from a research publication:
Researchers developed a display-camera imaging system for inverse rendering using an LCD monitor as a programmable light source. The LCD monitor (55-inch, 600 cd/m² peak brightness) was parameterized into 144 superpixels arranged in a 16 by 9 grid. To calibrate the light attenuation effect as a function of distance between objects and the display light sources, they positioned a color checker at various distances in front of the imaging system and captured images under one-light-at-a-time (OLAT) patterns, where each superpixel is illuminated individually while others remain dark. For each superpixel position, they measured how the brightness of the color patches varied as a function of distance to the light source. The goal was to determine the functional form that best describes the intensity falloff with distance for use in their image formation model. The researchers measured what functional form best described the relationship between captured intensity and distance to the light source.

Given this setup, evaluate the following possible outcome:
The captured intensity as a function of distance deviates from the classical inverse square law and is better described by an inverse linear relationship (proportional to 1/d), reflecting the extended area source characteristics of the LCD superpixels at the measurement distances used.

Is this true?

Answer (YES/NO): NO